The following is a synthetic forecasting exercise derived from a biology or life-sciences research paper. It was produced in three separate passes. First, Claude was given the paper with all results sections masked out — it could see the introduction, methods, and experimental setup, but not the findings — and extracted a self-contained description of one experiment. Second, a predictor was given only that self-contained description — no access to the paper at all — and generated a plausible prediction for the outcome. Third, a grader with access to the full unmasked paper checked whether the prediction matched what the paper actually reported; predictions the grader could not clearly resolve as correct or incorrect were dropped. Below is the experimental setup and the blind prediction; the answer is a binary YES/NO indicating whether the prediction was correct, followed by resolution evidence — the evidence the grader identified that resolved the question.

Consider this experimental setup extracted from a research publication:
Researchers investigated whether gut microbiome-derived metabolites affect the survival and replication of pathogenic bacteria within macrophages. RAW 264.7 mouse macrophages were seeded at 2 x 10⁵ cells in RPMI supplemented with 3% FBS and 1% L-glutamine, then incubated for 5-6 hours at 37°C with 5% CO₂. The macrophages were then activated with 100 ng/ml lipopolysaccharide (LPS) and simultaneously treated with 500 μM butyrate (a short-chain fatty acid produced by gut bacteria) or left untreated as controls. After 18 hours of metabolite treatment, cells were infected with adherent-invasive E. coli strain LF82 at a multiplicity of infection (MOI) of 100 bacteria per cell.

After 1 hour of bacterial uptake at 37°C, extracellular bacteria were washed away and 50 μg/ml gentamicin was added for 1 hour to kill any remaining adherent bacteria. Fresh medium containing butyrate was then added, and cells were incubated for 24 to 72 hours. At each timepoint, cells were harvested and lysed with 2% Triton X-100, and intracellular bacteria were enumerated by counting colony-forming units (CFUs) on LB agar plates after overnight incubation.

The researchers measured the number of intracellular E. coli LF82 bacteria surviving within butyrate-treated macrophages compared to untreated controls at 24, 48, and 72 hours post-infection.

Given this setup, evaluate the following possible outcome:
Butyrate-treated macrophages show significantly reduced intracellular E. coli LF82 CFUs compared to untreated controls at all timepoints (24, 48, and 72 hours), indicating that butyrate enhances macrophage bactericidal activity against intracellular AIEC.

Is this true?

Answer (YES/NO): NO